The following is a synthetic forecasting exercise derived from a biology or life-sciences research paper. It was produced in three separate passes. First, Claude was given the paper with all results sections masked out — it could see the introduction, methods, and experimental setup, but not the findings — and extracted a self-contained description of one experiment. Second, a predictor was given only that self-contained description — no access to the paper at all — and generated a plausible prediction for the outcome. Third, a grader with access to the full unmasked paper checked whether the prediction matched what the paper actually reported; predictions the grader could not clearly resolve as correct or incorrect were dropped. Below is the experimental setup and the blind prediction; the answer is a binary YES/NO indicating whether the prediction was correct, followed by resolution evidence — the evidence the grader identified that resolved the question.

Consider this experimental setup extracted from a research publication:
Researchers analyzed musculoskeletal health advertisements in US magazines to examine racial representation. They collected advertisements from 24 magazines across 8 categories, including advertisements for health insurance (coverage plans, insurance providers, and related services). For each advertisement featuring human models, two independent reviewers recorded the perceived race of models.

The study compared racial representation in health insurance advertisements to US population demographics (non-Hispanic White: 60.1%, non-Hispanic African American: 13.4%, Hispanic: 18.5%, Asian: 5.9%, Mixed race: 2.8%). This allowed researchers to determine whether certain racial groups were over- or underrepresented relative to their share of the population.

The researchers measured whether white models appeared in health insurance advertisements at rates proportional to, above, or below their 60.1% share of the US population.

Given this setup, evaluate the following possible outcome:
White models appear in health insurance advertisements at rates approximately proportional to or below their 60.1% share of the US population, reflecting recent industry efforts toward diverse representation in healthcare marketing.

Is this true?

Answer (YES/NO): YES